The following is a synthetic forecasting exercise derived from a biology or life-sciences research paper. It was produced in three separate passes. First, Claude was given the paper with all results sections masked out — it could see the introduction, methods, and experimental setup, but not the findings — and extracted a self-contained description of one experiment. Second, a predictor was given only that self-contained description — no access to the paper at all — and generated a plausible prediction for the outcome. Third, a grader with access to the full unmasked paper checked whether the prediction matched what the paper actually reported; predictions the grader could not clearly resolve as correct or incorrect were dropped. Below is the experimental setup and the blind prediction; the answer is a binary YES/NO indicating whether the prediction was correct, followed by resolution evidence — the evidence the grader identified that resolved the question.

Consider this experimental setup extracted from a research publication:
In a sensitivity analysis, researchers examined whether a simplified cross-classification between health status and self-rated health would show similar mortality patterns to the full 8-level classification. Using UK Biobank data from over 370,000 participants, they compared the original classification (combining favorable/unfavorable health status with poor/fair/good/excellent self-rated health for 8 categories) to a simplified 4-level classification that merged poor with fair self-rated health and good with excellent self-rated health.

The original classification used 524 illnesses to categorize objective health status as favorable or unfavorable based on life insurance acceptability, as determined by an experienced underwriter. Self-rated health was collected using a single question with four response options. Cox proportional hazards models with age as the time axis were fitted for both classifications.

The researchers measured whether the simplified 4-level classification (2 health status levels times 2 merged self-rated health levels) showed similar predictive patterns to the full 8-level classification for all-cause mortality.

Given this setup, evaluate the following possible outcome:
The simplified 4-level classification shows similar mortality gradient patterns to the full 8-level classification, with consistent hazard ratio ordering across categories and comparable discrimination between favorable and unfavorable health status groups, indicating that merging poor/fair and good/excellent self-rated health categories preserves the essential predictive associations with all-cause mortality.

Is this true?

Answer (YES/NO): YES